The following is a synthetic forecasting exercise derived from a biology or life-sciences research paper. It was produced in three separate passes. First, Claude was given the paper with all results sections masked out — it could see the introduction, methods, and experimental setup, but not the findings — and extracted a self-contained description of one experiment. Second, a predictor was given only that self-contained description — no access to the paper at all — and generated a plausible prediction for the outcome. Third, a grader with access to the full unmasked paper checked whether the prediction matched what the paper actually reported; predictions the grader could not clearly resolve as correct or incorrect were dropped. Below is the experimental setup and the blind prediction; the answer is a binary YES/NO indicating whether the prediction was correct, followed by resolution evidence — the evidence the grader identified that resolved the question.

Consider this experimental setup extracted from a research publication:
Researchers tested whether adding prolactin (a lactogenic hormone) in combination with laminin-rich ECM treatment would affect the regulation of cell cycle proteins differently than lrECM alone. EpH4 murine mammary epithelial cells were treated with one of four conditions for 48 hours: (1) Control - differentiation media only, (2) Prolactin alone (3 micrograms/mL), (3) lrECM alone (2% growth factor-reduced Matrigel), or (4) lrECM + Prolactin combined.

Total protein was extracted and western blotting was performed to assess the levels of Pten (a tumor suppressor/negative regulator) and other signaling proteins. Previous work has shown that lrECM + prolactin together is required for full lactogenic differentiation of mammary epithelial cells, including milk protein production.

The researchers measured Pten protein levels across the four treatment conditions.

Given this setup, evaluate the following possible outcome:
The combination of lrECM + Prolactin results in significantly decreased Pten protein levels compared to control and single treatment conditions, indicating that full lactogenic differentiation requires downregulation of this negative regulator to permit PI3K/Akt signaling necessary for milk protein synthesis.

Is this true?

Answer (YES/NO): NO